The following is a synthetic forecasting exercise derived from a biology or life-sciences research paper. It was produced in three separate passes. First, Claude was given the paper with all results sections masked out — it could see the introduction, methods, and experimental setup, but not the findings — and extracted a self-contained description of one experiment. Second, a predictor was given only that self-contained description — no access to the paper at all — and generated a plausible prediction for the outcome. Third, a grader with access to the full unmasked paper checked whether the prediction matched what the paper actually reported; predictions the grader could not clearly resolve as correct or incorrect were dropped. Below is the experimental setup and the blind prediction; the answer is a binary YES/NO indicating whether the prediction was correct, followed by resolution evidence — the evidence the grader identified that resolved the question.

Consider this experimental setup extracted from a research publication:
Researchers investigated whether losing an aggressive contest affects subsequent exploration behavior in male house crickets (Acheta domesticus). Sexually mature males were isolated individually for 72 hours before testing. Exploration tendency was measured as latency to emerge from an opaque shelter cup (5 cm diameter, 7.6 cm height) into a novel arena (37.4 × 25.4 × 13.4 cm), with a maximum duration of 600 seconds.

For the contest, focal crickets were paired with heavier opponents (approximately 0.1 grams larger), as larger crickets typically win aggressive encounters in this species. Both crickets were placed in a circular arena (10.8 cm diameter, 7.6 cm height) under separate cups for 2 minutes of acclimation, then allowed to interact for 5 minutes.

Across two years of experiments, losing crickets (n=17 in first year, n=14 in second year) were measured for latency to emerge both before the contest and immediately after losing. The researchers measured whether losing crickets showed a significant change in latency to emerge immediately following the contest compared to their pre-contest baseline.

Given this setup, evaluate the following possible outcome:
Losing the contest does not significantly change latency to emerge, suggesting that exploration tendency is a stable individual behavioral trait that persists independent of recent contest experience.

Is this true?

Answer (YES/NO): YES